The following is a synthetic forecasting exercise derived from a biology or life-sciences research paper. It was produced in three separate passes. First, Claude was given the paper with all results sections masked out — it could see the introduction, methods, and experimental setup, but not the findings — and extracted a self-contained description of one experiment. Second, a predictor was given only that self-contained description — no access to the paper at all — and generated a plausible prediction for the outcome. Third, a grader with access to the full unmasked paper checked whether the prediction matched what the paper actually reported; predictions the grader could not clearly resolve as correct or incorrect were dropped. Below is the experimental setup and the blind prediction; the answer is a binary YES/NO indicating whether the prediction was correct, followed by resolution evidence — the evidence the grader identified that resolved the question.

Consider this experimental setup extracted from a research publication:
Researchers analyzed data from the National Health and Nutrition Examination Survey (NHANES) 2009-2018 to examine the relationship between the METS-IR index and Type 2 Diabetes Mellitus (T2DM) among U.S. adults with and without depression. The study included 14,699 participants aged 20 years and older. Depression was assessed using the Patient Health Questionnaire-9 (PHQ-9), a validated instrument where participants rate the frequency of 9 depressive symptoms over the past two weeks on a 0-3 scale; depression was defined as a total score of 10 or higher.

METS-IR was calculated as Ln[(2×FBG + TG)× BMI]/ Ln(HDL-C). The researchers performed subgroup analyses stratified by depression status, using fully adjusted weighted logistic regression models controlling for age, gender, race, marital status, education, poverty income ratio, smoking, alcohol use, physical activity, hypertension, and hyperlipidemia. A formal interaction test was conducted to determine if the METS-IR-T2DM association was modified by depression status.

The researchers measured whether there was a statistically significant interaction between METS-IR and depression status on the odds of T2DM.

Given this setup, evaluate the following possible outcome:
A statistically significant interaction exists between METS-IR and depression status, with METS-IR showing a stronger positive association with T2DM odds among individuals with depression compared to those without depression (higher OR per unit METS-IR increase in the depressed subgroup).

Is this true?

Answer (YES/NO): NO